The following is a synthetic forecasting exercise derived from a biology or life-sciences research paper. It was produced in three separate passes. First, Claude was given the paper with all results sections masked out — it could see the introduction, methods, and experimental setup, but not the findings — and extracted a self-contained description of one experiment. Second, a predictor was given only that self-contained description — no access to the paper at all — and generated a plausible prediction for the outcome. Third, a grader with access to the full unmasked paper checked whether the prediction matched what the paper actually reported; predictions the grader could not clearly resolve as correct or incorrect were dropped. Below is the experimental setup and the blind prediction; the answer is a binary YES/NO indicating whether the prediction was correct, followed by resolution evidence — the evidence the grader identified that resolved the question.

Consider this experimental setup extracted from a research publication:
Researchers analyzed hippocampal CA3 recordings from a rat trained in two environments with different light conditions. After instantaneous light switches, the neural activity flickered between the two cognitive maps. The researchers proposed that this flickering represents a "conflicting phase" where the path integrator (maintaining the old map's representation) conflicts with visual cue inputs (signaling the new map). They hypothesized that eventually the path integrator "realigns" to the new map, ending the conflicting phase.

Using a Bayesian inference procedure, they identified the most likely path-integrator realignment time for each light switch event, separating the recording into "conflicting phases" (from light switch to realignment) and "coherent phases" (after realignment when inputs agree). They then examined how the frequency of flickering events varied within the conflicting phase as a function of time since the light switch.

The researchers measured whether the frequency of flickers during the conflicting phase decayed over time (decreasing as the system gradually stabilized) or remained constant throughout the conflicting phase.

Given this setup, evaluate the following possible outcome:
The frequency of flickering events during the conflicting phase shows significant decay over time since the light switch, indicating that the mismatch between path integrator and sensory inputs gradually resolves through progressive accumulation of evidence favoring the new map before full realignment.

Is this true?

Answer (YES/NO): NO